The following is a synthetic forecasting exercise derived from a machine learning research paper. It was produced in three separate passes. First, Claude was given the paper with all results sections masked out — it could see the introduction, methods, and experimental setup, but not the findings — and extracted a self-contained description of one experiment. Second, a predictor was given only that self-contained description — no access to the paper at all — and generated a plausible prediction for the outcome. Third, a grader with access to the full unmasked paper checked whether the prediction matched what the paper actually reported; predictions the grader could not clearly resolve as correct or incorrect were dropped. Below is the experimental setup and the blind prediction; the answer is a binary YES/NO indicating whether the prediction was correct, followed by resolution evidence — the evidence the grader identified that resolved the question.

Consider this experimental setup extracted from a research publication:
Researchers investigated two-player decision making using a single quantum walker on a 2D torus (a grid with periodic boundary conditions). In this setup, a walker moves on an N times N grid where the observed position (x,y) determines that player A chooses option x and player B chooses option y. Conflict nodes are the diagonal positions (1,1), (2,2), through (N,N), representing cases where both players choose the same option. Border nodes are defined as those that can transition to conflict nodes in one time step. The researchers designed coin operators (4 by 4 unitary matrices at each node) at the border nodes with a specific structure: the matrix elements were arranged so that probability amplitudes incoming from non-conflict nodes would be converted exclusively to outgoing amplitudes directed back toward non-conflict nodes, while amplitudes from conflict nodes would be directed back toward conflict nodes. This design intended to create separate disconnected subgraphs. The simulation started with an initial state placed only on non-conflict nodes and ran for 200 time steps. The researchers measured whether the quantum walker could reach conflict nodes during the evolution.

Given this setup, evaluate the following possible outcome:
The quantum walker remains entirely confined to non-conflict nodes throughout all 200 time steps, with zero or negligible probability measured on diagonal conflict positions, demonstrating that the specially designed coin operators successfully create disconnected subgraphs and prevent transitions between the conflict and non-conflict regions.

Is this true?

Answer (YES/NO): YES